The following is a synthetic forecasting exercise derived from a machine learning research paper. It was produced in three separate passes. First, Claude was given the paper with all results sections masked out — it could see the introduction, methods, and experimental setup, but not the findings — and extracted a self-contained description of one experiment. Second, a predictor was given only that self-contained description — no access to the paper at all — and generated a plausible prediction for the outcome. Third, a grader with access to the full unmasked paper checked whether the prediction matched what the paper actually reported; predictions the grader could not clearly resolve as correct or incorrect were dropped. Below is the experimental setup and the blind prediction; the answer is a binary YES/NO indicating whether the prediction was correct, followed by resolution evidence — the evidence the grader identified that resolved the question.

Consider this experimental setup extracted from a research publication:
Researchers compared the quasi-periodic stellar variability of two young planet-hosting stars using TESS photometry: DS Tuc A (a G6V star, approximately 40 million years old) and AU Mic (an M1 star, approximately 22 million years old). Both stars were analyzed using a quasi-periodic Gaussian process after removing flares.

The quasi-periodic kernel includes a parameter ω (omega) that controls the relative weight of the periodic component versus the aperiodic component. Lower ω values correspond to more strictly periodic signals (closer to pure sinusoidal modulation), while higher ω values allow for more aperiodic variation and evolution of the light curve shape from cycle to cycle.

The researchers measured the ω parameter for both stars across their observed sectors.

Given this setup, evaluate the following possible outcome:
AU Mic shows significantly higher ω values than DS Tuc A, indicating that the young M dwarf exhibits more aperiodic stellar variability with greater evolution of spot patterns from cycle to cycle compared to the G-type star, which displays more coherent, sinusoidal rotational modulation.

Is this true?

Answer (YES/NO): NO